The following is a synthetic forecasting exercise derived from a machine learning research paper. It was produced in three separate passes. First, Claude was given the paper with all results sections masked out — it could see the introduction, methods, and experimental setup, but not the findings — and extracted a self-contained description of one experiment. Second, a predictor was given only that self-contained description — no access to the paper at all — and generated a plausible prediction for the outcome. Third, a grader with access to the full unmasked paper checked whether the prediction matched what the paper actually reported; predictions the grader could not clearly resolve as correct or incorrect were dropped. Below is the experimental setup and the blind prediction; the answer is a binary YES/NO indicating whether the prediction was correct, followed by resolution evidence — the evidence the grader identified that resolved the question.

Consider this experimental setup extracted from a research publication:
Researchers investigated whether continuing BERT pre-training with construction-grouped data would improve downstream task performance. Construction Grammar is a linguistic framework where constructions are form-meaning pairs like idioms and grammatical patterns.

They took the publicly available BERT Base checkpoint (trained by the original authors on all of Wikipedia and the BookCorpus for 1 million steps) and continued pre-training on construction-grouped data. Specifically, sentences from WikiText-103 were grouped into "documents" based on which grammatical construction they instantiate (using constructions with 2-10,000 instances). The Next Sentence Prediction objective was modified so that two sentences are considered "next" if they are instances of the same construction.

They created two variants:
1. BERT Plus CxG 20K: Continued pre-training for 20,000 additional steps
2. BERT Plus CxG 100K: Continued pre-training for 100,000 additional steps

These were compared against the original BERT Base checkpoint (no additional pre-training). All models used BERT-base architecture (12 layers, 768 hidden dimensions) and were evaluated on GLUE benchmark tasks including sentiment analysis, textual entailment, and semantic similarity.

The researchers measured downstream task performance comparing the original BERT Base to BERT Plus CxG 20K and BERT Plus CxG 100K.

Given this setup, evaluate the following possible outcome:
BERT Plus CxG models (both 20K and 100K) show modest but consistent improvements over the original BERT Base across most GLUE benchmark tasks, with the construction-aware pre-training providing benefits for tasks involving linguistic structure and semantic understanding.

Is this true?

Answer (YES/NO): NO